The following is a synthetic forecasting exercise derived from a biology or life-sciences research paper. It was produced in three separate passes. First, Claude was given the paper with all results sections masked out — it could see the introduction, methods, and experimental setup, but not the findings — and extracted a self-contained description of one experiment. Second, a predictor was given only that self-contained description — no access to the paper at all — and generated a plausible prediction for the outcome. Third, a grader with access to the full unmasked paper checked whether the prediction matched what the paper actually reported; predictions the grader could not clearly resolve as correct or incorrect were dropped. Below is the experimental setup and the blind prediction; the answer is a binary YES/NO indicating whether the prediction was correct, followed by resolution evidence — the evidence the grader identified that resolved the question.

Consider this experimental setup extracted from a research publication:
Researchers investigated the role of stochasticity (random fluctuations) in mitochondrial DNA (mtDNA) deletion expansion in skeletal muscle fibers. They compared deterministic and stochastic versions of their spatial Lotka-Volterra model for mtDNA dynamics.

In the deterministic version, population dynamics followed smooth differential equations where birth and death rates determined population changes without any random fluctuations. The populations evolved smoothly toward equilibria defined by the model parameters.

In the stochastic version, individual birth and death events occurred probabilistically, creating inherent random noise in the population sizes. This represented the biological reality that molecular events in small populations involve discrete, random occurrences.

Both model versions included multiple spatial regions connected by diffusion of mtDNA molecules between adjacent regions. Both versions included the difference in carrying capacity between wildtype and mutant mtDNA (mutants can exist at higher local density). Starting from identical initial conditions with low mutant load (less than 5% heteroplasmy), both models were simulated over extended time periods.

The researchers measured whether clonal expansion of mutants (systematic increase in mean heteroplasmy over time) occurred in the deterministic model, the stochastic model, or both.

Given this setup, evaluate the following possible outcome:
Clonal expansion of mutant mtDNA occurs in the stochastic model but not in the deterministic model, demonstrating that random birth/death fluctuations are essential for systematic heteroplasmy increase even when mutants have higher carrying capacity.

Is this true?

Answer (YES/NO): YES